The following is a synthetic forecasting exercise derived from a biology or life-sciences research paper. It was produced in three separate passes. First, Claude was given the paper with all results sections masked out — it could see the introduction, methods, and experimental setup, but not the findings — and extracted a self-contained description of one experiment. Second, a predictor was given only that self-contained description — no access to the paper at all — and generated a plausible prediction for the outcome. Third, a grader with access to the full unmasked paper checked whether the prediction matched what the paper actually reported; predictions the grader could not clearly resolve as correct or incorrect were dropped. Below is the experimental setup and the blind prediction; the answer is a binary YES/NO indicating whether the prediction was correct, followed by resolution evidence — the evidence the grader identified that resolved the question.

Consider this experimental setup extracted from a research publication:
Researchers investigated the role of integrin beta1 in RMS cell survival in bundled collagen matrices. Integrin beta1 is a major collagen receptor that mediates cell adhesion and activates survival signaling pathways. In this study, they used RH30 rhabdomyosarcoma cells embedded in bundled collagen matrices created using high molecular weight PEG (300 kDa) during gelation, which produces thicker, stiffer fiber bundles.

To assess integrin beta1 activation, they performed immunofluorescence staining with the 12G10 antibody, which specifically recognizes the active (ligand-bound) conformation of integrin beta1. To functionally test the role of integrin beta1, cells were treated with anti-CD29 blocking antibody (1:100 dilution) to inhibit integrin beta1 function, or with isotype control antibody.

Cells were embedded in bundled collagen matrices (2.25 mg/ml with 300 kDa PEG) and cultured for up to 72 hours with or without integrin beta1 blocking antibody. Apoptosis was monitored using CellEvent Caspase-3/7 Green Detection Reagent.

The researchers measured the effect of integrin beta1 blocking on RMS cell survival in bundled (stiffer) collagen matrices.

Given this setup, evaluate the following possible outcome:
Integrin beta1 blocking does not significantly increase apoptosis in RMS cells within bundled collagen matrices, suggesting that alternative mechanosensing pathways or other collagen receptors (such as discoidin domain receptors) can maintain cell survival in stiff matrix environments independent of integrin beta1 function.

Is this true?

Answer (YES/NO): NO